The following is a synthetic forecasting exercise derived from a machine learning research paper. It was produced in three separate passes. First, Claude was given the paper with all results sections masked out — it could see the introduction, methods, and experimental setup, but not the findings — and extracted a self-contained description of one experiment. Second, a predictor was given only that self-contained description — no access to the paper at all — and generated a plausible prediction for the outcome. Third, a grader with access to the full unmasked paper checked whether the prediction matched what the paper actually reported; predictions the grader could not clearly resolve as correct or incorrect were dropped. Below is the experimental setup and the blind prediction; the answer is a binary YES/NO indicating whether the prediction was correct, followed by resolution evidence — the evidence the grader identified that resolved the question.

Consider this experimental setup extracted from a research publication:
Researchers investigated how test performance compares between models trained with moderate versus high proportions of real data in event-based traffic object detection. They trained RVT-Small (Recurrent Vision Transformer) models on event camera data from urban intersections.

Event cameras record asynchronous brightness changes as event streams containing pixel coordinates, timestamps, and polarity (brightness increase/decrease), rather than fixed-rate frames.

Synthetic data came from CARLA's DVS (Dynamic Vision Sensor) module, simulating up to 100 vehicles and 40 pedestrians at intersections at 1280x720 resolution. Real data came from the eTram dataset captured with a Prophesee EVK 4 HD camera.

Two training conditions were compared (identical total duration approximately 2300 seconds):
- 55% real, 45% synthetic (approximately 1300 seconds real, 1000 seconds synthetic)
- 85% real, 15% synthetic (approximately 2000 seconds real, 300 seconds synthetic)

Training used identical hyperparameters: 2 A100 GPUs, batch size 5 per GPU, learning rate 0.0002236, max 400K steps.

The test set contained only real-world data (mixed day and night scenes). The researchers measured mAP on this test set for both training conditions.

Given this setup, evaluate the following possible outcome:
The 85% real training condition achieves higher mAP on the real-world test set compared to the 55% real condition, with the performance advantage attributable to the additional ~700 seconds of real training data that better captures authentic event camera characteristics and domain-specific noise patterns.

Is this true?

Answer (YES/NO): YES